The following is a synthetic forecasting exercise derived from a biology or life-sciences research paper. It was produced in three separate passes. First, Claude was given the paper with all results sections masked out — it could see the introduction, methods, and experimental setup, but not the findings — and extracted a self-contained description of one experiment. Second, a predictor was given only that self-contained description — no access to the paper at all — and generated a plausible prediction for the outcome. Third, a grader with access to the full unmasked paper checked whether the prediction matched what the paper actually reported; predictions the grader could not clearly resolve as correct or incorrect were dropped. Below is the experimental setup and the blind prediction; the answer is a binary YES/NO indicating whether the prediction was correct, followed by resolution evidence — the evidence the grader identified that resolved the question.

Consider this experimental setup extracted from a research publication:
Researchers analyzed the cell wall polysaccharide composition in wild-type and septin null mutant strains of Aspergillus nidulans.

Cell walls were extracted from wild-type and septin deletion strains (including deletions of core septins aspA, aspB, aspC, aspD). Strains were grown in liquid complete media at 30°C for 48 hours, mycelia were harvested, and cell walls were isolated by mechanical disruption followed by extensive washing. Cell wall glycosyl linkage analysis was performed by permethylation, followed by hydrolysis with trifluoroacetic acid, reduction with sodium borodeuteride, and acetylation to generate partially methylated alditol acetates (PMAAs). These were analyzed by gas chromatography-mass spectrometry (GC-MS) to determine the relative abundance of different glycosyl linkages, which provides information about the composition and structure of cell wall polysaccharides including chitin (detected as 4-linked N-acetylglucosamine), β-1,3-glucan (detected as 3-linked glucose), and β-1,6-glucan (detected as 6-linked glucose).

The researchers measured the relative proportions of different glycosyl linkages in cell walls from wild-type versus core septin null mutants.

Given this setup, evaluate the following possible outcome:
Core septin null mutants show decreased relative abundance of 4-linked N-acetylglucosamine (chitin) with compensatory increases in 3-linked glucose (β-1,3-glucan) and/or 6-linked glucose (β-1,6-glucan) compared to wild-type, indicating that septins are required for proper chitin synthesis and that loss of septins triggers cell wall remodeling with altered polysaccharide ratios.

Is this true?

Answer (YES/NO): NO